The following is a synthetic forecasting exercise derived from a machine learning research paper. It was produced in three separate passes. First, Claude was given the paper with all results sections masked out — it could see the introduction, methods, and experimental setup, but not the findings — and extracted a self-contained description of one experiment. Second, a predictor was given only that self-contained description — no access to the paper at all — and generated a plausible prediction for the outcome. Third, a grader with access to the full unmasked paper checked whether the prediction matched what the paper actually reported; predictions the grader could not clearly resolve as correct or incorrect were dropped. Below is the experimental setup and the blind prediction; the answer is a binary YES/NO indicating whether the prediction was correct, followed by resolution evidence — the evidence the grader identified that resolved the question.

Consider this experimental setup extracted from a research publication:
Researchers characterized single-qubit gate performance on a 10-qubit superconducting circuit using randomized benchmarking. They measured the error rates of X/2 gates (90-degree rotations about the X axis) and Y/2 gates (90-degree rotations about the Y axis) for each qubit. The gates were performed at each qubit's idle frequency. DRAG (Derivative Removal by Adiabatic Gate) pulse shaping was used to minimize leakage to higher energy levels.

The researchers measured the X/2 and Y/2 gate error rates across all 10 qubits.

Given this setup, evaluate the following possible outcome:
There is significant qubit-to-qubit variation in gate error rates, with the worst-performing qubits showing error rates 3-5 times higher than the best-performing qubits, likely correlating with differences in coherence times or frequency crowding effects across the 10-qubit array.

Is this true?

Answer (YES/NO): NO